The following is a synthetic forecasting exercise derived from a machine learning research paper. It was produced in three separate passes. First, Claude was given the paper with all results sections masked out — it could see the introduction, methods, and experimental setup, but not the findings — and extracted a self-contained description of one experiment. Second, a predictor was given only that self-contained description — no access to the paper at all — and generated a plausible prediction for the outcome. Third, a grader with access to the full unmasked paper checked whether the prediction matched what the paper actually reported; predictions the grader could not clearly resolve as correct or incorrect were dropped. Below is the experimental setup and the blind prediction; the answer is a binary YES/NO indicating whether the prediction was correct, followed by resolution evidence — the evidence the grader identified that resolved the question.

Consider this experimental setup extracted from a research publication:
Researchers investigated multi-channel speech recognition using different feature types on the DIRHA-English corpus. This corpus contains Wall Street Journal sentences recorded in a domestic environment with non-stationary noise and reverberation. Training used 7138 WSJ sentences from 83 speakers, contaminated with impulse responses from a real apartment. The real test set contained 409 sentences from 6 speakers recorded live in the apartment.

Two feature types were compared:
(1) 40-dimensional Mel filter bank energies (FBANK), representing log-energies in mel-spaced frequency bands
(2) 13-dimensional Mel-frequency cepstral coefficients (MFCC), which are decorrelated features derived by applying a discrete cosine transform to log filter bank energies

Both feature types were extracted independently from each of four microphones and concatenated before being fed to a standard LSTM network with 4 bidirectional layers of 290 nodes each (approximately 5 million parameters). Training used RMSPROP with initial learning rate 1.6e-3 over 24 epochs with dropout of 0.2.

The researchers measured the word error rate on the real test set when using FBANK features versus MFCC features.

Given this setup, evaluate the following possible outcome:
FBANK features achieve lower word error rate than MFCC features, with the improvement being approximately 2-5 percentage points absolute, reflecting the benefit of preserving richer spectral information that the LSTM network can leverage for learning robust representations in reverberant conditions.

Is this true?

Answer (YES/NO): NO